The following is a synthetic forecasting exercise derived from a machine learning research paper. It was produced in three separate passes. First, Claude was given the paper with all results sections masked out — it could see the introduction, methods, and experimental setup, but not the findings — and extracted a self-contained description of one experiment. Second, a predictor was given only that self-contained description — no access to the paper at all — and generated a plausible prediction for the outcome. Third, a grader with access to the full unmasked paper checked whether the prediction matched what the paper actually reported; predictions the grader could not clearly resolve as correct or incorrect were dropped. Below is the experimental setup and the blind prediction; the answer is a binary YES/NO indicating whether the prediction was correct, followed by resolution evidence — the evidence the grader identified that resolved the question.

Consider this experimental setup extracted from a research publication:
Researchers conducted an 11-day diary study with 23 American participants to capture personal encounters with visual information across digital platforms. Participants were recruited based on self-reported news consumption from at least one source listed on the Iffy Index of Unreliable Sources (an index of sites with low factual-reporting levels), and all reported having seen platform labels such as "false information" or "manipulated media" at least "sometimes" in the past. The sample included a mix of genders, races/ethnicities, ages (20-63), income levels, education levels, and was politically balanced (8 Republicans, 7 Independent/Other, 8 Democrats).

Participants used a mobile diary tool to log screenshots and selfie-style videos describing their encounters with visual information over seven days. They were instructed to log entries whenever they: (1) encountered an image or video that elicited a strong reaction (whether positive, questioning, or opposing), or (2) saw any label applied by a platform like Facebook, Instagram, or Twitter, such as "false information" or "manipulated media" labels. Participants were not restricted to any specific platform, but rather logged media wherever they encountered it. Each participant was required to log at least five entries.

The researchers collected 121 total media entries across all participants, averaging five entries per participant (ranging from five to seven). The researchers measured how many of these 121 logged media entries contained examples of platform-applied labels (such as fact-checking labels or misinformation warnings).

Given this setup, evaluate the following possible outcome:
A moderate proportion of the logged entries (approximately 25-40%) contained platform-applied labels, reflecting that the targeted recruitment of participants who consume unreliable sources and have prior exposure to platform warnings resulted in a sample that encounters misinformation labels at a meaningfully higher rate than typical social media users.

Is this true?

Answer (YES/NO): NO